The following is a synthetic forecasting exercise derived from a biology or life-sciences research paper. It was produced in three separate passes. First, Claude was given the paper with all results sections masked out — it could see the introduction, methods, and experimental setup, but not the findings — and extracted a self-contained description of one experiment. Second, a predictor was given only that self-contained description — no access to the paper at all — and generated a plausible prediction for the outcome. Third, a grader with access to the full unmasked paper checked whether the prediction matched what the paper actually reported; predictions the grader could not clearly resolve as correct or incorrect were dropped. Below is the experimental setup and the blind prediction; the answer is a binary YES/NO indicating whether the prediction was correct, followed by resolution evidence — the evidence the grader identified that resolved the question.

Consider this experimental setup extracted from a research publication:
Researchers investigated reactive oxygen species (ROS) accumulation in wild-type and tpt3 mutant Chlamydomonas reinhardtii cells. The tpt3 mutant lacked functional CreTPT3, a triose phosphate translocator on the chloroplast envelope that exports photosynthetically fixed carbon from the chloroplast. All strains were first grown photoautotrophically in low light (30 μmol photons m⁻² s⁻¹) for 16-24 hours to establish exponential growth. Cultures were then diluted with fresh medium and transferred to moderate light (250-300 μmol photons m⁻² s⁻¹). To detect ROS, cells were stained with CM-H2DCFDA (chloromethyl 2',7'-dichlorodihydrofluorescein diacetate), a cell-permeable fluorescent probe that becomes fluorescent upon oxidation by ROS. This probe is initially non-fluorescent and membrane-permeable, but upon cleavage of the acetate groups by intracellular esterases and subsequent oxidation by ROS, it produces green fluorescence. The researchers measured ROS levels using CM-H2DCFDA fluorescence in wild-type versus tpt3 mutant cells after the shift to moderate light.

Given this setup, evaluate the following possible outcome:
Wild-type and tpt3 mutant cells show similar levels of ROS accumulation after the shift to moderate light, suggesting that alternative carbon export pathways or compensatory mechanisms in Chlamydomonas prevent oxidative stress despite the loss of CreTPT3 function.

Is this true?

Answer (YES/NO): NO